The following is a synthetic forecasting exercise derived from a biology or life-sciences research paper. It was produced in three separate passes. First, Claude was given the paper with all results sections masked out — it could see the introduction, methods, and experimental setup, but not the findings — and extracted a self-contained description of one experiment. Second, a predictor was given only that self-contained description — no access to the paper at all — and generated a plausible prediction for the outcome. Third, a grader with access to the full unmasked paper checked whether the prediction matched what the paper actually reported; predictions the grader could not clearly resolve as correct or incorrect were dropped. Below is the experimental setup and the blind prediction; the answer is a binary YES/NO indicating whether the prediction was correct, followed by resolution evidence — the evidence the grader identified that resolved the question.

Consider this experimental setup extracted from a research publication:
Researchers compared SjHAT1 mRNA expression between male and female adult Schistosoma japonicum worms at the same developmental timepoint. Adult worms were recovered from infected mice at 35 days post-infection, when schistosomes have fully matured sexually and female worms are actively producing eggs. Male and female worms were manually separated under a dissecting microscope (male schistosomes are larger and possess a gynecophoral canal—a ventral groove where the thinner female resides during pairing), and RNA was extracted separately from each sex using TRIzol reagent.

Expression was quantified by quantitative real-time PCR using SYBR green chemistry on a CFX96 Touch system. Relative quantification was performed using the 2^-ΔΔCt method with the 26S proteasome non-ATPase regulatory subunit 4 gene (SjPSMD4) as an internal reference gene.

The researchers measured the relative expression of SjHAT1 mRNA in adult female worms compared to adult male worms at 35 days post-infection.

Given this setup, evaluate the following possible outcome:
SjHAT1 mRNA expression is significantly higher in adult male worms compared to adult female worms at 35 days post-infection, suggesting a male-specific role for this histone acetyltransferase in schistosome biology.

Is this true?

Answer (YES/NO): NO